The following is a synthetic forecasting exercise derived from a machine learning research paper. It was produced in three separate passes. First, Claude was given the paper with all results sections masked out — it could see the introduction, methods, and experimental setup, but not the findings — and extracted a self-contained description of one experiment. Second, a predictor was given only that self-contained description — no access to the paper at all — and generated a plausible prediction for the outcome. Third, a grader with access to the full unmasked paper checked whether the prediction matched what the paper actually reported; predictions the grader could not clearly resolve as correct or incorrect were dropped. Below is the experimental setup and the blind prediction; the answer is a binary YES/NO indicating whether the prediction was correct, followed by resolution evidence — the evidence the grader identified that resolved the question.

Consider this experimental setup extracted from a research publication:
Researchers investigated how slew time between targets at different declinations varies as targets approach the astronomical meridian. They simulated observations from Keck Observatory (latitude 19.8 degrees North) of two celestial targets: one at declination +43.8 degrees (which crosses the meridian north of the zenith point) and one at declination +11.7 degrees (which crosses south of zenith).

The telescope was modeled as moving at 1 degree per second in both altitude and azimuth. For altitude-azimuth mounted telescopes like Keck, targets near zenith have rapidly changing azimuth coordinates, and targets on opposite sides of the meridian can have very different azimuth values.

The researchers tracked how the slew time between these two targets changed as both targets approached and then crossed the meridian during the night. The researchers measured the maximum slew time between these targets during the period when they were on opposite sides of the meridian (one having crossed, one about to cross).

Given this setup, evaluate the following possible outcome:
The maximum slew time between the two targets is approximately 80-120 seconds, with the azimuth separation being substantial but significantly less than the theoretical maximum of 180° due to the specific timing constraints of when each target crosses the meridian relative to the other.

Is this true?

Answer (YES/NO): NO